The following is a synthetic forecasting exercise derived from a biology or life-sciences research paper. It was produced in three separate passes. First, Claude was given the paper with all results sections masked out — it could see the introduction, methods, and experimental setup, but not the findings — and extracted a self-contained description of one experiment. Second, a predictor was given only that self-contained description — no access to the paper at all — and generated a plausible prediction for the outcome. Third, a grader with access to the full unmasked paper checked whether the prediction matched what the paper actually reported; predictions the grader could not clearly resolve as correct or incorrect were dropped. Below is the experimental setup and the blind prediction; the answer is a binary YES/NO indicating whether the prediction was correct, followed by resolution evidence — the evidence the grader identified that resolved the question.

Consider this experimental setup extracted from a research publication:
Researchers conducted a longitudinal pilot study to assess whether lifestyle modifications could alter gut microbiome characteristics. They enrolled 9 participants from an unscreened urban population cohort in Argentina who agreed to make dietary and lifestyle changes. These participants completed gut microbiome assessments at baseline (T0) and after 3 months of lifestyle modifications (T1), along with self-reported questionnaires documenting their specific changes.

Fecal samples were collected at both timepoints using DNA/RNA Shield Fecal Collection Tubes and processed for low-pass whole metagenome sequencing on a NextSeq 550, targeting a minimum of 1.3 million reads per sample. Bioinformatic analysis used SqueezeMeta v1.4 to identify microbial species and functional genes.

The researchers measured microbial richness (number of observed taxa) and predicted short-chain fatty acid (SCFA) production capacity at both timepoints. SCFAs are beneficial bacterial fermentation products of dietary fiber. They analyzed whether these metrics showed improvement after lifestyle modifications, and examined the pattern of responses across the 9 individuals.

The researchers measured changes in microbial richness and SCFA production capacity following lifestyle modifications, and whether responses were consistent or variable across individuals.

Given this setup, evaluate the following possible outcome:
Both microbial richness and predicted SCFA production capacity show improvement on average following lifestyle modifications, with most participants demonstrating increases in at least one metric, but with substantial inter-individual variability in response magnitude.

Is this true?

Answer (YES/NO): YES